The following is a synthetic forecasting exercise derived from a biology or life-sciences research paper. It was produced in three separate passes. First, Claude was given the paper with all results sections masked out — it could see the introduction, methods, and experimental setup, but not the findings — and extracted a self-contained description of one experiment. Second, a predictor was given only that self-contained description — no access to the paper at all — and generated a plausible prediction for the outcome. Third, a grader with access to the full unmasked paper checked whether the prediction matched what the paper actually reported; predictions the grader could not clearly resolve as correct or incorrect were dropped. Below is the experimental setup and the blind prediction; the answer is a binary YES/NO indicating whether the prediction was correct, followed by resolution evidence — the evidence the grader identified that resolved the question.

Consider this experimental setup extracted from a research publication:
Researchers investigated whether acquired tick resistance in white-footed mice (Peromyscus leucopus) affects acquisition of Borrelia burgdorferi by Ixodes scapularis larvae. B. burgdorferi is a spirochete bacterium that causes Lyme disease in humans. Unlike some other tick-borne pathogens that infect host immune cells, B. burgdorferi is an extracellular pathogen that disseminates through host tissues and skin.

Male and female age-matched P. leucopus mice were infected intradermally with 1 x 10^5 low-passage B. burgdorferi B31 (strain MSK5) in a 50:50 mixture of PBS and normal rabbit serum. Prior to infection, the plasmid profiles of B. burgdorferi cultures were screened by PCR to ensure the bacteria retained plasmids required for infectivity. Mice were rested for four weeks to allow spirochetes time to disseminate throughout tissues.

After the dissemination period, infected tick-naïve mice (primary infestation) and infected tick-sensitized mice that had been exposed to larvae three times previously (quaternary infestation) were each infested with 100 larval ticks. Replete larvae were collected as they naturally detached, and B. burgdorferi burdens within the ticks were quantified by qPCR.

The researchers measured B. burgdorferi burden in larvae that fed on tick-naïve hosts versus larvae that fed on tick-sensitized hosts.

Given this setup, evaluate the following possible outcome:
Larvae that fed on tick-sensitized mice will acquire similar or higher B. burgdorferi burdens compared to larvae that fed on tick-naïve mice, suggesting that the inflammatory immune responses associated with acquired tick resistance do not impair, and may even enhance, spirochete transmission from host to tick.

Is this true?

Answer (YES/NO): YES